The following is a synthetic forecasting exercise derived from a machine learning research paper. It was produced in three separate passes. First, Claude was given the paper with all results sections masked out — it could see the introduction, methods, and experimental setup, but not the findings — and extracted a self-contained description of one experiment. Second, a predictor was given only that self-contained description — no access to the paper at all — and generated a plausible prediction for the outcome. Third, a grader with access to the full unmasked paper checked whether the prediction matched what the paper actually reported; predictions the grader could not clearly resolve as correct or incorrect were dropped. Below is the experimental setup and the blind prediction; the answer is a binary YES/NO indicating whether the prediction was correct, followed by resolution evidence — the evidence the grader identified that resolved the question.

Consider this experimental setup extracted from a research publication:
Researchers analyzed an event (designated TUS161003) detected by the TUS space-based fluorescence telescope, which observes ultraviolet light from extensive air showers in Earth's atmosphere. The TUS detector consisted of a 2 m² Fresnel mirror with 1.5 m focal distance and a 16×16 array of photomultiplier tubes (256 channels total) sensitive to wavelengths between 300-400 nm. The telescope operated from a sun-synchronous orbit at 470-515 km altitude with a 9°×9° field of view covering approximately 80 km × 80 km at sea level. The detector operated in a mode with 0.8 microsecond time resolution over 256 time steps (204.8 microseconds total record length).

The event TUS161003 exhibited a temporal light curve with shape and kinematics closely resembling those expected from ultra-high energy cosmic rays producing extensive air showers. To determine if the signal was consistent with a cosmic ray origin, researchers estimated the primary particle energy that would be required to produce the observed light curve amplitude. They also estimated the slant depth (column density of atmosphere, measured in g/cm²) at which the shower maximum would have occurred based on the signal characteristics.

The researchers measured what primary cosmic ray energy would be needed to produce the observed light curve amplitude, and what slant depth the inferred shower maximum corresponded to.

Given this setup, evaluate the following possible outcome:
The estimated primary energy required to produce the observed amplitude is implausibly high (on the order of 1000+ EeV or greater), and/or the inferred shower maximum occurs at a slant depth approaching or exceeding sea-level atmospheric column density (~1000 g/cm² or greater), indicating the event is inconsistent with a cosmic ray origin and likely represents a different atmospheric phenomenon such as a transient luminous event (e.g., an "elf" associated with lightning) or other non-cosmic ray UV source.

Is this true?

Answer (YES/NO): NO